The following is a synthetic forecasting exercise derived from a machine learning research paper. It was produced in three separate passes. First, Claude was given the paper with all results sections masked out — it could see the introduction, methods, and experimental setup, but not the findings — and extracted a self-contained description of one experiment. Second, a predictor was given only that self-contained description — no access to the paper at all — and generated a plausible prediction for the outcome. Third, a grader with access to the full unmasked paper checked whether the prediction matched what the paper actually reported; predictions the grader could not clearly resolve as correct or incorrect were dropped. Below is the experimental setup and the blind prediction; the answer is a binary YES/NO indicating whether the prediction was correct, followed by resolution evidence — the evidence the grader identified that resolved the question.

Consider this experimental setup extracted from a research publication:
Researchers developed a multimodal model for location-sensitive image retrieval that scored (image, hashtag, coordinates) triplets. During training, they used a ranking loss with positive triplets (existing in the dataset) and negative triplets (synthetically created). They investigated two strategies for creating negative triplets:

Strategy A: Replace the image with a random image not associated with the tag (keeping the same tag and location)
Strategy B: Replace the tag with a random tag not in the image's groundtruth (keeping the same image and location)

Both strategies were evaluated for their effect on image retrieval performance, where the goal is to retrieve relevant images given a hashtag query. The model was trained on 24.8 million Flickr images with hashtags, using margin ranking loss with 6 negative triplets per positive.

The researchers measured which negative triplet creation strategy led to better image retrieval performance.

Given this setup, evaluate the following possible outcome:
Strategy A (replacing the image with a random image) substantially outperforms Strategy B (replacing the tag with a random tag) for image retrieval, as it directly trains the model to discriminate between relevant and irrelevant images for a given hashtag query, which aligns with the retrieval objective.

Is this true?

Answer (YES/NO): YES